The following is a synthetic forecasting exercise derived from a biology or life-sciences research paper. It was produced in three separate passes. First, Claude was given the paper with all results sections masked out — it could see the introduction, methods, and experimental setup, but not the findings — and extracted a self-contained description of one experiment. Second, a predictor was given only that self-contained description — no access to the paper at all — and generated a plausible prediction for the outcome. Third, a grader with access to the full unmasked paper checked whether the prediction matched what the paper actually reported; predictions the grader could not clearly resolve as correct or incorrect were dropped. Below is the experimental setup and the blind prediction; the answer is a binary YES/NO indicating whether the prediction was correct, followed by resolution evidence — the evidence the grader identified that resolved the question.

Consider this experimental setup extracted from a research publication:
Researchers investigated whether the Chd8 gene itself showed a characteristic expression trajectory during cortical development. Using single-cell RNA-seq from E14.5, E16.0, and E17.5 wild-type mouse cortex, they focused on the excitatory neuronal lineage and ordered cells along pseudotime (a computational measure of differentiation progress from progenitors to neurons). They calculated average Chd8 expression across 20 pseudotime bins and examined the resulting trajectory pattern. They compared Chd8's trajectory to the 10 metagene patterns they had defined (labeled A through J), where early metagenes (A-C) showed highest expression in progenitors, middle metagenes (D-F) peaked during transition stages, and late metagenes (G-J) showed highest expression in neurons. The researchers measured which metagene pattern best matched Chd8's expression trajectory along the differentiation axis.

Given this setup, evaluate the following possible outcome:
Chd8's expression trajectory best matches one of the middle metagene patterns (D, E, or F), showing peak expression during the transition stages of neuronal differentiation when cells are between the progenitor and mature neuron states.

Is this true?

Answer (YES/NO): NO